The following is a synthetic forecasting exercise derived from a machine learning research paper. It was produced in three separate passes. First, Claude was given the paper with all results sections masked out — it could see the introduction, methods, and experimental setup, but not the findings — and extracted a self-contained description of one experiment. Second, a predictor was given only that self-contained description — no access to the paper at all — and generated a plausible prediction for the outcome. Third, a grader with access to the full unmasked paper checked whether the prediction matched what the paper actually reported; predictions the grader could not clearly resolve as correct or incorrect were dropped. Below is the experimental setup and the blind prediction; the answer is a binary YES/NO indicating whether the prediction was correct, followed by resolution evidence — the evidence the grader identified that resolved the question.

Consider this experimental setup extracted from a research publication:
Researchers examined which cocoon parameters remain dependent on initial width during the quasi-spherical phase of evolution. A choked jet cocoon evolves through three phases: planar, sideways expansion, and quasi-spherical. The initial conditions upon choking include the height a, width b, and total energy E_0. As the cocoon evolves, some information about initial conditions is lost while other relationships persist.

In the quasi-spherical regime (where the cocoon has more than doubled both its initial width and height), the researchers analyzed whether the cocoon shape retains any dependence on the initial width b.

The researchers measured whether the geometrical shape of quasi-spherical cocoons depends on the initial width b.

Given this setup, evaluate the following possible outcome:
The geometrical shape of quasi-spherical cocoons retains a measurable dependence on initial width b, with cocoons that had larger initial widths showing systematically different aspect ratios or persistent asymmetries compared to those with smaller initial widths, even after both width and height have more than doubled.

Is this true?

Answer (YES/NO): NO